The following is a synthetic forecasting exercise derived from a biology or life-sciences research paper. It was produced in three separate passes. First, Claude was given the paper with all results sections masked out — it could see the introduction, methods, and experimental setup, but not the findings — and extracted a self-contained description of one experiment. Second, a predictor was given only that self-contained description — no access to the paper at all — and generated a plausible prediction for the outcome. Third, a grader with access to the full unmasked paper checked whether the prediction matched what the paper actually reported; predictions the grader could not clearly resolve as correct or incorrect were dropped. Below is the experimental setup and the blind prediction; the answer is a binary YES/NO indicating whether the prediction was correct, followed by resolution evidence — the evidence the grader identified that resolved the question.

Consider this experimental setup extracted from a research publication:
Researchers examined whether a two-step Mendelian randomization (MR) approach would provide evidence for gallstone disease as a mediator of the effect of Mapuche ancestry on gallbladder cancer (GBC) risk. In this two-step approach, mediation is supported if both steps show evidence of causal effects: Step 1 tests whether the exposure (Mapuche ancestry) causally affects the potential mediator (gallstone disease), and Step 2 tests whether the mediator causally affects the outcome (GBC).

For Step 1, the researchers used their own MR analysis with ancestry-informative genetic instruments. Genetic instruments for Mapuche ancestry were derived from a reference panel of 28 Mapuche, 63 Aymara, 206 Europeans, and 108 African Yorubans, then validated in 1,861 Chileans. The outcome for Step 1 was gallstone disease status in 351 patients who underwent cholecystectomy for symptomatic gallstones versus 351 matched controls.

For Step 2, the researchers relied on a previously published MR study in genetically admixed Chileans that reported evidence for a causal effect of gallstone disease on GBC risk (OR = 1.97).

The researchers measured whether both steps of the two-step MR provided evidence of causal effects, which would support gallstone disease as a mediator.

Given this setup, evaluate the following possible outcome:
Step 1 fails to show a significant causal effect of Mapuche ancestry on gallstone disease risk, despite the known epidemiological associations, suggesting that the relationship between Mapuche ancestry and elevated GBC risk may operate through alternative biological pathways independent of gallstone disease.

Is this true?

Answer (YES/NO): NO